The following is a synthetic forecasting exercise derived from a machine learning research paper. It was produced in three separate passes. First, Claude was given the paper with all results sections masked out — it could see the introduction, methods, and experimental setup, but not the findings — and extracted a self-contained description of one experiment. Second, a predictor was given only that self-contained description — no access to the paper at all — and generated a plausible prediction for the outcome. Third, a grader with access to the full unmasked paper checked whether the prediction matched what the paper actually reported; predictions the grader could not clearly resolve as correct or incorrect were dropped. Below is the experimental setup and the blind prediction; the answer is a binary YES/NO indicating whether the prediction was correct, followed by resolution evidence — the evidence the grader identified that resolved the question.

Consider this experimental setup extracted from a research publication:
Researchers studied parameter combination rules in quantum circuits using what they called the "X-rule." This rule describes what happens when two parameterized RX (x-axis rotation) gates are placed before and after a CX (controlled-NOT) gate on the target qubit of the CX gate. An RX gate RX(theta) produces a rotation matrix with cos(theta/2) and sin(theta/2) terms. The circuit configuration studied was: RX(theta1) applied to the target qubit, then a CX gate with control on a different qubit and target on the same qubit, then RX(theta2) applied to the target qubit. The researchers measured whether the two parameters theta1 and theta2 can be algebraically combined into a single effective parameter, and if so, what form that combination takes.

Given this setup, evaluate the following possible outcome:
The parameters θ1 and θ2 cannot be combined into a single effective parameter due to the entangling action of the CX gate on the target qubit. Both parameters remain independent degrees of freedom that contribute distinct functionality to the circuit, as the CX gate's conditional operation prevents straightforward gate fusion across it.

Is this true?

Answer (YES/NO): NO